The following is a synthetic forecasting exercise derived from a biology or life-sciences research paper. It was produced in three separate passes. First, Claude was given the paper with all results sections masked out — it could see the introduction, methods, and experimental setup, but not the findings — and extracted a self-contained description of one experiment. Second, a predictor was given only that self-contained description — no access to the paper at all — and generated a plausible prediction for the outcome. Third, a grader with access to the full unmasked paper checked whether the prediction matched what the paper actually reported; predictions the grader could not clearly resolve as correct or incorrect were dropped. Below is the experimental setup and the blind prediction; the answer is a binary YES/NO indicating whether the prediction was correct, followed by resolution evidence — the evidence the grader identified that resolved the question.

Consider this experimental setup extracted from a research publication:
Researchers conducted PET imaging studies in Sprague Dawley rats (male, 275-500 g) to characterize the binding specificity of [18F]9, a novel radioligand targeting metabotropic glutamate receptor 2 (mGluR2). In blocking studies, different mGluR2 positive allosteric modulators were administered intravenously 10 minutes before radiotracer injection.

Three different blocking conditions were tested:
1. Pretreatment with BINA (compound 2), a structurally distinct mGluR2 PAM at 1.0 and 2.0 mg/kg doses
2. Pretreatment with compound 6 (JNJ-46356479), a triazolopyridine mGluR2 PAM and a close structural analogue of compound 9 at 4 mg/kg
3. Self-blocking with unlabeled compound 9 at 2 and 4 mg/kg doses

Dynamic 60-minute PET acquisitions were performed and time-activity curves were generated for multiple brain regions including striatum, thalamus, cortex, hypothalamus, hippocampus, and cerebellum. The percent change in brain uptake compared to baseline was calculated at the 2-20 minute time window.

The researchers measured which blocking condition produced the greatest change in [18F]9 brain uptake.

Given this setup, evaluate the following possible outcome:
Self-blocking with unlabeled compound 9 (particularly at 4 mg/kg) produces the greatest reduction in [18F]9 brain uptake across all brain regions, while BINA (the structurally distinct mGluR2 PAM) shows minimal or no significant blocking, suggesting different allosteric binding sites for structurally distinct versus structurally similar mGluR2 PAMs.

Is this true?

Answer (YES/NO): NO